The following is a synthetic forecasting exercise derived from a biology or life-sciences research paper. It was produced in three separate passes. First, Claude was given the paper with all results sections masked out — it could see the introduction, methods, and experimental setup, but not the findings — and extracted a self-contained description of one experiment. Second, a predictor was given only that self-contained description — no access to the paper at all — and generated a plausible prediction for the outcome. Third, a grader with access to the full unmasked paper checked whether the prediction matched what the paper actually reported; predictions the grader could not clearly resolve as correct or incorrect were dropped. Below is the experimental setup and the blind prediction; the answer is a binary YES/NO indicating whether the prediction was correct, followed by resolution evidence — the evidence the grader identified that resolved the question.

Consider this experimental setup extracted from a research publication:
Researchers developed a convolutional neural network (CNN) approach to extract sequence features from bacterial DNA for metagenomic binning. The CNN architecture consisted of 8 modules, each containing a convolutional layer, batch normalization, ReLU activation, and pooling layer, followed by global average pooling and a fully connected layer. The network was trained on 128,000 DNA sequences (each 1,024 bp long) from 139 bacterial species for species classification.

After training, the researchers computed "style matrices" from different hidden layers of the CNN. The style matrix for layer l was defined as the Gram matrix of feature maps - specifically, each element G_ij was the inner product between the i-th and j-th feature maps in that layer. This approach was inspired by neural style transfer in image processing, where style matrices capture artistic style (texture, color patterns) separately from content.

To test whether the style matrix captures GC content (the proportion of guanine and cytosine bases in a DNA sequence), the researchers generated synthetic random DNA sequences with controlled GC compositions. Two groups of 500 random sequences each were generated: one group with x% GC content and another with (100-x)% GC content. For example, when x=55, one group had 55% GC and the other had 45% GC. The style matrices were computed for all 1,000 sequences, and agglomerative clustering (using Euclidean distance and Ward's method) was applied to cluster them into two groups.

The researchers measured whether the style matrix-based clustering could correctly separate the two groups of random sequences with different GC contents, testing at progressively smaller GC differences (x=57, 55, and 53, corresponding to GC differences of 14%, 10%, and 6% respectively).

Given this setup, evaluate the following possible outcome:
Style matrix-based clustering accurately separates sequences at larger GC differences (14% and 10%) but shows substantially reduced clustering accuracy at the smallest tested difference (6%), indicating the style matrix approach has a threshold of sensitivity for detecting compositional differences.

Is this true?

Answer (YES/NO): NO